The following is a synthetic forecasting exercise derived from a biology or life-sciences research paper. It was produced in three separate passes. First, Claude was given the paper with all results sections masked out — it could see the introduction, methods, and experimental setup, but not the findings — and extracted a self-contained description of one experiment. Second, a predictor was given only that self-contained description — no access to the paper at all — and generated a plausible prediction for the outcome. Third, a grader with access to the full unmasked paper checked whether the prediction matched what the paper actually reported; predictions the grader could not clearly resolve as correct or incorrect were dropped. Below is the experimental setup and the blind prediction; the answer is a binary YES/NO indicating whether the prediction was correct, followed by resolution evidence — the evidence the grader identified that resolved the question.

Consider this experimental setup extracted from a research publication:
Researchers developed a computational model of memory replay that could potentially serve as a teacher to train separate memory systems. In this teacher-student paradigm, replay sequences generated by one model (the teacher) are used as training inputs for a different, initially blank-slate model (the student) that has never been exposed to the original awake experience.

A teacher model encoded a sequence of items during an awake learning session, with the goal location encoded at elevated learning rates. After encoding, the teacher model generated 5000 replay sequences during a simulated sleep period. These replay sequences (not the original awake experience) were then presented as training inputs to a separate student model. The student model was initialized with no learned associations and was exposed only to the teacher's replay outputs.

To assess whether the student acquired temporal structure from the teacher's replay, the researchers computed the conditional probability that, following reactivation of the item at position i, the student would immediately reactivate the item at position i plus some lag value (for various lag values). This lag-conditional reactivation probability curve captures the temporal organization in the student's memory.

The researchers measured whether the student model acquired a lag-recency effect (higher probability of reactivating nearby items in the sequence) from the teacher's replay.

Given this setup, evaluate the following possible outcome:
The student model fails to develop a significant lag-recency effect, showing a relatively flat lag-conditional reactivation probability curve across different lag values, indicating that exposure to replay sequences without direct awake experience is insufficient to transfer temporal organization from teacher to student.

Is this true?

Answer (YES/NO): NO